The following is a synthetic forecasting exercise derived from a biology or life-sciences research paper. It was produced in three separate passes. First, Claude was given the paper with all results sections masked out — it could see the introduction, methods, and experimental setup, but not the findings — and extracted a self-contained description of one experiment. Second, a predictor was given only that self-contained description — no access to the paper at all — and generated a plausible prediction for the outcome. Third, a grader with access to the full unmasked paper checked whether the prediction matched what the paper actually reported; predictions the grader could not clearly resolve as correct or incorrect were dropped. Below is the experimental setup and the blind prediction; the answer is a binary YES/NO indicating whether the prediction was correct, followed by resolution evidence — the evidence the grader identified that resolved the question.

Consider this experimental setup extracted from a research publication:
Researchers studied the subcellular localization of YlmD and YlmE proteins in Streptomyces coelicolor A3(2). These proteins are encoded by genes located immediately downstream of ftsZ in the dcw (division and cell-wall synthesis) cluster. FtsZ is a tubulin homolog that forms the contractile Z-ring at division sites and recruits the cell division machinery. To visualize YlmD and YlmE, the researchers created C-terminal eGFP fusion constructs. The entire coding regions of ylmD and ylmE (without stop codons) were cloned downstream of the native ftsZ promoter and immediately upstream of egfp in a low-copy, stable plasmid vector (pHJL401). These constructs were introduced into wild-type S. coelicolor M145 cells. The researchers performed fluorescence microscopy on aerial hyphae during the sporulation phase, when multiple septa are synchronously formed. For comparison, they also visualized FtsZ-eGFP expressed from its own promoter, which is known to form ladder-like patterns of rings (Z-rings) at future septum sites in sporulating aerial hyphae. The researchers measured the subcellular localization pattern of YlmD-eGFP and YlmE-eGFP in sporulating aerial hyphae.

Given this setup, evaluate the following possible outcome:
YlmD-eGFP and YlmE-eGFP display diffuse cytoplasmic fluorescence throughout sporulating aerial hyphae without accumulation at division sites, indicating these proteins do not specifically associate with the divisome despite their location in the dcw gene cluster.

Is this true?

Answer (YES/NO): NO